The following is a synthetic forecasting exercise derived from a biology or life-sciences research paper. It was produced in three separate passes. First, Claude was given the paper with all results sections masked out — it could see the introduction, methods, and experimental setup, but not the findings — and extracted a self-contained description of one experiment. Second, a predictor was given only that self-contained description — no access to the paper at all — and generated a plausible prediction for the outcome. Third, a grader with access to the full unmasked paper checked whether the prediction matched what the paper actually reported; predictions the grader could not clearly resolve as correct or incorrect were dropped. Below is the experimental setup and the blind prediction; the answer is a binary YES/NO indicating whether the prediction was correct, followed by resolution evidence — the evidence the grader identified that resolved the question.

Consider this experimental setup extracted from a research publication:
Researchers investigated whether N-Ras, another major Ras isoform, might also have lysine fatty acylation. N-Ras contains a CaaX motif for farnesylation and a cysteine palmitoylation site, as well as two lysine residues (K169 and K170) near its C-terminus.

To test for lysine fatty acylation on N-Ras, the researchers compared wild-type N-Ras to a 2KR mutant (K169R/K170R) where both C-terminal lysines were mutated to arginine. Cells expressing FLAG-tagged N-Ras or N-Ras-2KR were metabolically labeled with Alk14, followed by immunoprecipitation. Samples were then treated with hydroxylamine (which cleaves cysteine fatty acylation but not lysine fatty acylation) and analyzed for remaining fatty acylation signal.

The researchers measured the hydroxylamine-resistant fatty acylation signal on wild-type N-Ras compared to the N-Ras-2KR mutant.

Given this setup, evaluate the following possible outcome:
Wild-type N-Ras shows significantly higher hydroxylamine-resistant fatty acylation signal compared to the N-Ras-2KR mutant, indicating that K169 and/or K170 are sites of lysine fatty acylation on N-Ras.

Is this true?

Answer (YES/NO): YES